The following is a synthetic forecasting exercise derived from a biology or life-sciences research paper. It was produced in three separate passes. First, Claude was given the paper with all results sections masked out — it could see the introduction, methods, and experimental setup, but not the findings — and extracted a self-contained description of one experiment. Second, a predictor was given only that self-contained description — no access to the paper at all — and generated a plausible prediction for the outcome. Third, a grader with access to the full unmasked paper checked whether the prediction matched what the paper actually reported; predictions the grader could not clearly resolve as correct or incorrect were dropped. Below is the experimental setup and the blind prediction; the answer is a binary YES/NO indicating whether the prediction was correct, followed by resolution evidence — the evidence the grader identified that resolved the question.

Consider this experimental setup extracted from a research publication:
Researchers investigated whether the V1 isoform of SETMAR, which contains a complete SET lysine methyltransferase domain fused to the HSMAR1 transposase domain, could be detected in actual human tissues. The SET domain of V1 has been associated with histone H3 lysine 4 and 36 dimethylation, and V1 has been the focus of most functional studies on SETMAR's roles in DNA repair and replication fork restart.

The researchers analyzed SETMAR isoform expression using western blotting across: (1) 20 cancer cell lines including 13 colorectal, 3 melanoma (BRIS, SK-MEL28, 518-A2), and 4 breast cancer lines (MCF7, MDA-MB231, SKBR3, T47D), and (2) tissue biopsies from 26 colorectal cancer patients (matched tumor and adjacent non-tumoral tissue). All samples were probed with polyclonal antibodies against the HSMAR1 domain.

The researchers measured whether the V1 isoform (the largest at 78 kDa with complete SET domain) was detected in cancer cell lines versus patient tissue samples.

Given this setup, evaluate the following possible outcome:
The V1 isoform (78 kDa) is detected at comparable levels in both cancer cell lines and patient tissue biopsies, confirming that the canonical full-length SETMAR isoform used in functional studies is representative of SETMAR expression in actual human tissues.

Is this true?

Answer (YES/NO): NO